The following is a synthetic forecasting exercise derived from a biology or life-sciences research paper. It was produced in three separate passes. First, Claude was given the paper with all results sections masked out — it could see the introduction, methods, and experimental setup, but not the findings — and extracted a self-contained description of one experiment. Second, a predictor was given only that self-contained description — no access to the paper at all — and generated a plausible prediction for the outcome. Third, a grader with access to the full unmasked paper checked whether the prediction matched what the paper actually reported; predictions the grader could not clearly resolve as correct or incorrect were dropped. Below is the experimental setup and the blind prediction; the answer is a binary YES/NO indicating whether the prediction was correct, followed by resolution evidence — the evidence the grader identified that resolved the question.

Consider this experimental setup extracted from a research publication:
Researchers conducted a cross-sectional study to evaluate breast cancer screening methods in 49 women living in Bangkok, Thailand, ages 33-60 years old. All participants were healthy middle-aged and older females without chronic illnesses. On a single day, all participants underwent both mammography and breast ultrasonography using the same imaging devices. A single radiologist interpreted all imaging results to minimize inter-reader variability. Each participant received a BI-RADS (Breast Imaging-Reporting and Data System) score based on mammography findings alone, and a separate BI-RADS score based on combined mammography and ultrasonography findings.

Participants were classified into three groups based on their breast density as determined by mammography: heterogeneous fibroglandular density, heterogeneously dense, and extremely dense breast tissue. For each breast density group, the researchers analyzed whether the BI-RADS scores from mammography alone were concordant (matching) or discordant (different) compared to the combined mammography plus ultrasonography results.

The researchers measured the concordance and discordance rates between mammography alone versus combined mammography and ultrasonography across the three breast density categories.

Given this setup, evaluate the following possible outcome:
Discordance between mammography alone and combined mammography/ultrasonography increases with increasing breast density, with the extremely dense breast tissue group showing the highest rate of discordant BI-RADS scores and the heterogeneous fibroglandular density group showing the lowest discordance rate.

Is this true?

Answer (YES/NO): YES